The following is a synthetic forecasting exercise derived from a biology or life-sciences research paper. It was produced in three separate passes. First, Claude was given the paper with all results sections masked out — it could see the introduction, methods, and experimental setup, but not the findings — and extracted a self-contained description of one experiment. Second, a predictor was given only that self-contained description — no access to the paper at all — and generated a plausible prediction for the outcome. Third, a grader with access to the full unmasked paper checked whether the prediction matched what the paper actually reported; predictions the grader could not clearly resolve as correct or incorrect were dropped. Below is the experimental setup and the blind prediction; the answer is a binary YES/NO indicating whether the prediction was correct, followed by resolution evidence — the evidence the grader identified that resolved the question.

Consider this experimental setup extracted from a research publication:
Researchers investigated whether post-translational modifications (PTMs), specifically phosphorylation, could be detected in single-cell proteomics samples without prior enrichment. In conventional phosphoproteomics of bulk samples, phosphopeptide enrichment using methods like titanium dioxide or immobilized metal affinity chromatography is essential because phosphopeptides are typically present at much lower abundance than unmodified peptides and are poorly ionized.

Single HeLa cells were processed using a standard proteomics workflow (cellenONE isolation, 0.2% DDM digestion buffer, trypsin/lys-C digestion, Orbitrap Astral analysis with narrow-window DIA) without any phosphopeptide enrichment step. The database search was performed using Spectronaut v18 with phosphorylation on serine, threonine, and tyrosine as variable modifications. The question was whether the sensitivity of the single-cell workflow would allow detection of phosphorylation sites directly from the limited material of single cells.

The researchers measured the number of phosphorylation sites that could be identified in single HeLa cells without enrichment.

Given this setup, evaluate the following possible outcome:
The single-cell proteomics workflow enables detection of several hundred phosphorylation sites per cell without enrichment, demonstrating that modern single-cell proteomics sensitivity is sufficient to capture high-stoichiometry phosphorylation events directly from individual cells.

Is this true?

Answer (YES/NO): NO